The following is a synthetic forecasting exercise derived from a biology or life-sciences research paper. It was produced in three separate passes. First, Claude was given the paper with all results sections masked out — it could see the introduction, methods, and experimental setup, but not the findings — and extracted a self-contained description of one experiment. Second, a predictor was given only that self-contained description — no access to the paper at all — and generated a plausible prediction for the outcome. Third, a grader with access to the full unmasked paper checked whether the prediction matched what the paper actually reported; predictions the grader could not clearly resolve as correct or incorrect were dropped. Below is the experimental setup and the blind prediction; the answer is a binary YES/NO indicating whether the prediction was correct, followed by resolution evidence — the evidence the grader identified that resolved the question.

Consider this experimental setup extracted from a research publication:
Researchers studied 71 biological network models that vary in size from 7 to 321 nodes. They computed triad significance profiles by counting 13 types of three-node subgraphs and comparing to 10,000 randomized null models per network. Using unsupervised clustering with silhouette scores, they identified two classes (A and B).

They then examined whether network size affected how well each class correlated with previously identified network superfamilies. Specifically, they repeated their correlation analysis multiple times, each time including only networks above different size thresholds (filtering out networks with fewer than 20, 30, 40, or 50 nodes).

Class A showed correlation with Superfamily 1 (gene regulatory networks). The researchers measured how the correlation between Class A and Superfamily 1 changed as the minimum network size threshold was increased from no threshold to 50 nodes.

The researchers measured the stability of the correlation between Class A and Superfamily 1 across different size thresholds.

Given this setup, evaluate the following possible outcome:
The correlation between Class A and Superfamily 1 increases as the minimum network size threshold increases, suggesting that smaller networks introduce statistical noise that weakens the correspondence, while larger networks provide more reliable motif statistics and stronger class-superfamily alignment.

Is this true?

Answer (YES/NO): NO